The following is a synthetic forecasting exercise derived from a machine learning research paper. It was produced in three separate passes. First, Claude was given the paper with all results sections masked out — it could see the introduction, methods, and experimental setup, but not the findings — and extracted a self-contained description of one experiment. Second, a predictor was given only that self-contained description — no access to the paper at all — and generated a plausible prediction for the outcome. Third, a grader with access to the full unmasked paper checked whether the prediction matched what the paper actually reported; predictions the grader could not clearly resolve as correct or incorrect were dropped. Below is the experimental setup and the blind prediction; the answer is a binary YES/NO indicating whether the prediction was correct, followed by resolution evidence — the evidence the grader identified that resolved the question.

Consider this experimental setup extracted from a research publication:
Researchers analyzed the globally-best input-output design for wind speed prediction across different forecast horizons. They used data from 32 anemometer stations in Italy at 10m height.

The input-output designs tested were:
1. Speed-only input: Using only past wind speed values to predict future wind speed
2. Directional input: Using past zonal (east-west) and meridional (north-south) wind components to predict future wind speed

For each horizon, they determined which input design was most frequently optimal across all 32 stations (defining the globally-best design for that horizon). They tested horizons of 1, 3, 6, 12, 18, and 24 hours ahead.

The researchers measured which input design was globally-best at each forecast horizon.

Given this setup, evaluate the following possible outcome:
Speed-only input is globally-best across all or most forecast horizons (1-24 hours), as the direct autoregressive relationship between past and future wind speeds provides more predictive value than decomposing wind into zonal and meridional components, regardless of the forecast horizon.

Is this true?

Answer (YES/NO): NO